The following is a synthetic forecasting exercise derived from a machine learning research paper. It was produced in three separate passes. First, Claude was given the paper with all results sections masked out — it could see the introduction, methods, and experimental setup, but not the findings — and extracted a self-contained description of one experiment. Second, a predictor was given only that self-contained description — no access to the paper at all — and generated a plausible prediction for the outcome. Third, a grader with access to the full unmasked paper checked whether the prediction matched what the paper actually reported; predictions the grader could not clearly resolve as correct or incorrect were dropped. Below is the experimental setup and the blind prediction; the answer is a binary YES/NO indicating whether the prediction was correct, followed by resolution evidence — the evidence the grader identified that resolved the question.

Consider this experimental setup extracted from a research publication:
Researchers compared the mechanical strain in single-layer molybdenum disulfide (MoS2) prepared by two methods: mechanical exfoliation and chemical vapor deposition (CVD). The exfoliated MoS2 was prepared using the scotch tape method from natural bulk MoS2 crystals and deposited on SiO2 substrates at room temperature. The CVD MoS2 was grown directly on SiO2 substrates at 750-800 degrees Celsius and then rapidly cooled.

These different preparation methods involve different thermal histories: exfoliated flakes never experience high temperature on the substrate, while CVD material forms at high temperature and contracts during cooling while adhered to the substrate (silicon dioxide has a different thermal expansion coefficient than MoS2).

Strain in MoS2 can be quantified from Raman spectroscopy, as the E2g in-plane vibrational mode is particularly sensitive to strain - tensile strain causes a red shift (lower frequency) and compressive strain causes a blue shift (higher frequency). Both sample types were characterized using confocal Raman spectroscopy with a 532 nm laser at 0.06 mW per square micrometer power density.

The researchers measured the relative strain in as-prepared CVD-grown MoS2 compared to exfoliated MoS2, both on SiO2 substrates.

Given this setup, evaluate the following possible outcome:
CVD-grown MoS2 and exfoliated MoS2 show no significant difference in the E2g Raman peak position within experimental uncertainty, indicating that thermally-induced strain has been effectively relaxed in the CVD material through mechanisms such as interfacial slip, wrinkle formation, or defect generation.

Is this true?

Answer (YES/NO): NO